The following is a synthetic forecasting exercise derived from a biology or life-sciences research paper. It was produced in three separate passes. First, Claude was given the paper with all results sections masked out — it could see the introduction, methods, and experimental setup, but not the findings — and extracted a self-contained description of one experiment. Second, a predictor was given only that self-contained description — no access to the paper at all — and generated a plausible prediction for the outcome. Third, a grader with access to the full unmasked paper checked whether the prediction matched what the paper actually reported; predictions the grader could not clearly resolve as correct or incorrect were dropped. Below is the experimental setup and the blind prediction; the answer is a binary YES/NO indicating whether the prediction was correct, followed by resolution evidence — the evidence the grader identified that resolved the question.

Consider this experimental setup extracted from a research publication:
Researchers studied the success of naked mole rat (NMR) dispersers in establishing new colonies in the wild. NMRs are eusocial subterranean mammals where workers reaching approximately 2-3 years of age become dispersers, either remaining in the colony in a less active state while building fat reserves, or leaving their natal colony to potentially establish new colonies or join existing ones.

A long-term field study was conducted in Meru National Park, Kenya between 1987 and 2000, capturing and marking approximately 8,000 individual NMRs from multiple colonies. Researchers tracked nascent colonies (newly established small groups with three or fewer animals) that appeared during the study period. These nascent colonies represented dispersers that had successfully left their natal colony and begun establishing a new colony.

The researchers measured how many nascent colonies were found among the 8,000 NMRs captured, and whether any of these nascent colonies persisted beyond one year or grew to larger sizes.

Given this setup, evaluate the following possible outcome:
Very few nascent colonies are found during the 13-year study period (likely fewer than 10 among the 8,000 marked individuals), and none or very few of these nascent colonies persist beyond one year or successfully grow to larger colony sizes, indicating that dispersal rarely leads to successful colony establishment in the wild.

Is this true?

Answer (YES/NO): NO